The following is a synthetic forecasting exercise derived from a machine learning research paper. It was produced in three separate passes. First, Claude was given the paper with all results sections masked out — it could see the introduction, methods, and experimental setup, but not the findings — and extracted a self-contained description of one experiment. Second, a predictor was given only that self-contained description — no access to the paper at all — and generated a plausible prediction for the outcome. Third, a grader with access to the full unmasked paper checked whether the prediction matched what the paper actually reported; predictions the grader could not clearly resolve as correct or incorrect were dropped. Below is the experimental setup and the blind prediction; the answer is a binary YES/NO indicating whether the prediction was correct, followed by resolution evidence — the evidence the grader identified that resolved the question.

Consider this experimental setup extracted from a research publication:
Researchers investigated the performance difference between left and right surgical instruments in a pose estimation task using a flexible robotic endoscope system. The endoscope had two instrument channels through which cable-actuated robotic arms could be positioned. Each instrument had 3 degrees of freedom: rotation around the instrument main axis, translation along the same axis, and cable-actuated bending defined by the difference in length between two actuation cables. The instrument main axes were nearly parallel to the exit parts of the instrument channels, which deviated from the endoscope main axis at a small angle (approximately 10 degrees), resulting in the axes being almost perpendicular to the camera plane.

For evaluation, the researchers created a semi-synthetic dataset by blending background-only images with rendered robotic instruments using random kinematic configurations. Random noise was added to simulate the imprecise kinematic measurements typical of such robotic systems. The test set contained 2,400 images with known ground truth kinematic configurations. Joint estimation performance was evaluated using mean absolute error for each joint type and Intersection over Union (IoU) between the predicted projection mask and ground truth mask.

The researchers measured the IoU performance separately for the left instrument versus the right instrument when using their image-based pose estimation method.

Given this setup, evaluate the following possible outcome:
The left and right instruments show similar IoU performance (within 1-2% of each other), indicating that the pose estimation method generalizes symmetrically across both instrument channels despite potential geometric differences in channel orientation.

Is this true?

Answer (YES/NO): NO